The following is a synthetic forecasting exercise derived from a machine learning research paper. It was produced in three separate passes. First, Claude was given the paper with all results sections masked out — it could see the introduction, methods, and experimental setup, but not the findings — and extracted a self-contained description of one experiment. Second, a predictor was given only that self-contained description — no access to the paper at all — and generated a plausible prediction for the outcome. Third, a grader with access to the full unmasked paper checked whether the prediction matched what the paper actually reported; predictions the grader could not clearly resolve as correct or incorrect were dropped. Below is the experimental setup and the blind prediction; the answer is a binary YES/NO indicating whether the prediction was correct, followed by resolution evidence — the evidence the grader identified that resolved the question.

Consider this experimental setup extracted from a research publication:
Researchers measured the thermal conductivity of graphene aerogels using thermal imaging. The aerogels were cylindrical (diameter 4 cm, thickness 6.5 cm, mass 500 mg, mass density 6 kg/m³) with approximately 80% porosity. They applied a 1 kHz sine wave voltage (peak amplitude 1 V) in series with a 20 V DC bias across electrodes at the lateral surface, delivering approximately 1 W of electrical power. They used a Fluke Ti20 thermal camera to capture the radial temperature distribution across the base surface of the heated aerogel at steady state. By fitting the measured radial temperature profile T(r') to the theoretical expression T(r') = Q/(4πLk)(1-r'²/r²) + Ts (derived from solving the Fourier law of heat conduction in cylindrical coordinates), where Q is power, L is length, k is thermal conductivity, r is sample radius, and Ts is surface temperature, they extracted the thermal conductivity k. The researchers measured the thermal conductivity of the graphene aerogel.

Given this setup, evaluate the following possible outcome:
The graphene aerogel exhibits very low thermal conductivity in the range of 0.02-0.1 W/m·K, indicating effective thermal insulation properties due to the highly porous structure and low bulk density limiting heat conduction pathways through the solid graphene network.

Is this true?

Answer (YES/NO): YES